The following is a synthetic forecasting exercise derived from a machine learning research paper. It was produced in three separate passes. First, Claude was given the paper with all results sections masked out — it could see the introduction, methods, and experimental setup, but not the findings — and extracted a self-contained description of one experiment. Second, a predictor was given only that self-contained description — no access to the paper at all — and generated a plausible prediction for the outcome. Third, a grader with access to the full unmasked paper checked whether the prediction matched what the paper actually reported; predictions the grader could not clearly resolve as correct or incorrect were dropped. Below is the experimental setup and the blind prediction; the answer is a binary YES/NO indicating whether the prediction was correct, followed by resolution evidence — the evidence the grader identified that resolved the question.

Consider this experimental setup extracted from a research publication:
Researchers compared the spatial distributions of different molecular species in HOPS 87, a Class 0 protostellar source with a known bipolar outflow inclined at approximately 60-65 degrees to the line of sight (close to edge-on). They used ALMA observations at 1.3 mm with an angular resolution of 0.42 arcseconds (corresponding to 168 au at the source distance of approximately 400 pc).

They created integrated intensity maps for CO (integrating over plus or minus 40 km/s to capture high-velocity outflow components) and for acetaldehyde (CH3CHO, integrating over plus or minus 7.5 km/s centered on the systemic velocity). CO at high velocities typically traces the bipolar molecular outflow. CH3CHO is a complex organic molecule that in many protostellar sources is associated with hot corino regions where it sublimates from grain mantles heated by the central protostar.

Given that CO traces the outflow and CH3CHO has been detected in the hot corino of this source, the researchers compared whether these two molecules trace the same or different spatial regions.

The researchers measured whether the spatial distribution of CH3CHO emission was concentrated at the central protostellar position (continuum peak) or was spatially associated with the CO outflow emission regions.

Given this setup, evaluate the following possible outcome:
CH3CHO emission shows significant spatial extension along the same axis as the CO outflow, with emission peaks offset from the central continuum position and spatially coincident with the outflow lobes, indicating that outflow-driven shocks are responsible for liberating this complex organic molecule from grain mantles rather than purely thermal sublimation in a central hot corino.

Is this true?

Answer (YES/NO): NO